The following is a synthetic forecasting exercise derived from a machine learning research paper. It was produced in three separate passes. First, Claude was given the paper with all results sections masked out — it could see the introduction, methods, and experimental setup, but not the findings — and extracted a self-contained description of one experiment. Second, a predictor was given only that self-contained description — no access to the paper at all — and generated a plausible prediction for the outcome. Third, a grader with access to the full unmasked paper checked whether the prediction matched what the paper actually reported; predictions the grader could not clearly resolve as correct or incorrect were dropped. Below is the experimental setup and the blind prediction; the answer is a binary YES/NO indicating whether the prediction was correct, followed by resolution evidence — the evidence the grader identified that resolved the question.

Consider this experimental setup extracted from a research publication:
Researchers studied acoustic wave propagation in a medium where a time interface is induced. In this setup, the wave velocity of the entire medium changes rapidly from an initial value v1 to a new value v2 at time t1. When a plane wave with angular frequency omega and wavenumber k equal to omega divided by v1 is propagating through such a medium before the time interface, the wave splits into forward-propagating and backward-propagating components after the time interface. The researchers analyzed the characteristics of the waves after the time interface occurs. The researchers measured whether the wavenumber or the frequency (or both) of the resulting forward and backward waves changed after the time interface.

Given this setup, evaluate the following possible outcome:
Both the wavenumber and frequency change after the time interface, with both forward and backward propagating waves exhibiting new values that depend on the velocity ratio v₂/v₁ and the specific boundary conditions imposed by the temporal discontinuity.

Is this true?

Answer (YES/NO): NO